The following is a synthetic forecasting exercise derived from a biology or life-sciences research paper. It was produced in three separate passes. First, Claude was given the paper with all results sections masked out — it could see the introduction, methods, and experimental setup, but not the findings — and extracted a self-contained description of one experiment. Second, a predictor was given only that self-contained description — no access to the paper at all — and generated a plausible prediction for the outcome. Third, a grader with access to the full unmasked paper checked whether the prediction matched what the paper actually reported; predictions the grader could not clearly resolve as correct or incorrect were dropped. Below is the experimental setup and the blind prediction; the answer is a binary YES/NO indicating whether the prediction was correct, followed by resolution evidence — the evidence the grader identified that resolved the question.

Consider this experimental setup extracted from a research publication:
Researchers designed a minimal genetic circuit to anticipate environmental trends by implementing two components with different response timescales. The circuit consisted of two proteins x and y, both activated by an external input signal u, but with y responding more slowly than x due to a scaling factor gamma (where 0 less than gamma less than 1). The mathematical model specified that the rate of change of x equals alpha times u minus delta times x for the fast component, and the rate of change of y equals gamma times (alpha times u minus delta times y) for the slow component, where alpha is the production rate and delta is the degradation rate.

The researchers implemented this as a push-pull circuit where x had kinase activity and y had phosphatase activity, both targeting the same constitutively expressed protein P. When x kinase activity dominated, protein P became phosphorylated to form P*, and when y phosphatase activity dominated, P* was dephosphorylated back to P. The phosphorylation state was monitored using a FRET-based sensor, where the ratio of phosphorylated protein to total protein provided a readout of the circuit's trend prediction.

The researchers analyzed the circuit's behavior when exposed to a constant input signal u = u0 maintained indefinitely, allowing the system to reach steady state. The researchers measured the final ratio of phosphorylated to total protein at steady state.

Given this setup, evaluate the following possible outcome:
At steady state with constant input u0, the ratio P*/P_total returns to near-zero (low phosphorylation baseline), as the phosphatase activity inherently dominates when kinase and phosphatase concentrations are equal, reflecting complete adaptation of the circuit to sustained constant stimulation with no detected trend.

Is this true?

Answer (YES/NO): NO